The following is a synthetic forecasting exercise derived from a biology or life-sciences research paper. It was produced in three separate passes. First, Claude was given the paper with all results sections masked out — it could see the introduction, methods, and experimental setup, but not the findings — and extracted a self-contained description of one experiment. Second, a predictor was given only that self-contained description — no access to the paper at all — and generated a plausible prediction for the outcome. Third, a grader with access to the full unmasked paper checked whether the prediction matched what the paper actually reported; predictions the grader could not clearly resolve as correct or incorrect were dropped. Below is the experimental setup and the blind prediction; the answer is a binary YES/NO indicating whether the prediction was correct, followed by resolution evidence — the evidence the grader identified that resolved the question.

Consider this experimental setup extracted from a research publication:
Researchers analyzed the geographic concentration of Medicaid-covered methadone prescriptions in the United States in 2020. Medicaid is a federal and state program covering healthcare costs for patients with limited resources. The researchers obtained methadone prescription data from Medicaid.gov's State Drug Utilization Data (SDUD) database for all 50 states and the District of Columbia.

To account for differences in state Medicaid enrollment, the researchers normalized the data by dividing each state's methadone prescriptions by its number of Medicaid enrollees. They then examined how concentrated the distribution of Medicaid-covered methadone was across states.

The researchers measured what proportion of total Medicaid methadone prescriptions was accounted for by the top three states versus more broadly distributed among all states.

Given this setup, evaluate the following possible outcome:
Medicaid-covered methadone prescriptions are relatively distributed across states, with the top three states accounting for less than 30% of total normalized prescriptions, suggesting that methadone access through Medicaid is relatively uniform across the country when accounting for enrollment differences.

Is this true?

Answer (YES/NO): NO